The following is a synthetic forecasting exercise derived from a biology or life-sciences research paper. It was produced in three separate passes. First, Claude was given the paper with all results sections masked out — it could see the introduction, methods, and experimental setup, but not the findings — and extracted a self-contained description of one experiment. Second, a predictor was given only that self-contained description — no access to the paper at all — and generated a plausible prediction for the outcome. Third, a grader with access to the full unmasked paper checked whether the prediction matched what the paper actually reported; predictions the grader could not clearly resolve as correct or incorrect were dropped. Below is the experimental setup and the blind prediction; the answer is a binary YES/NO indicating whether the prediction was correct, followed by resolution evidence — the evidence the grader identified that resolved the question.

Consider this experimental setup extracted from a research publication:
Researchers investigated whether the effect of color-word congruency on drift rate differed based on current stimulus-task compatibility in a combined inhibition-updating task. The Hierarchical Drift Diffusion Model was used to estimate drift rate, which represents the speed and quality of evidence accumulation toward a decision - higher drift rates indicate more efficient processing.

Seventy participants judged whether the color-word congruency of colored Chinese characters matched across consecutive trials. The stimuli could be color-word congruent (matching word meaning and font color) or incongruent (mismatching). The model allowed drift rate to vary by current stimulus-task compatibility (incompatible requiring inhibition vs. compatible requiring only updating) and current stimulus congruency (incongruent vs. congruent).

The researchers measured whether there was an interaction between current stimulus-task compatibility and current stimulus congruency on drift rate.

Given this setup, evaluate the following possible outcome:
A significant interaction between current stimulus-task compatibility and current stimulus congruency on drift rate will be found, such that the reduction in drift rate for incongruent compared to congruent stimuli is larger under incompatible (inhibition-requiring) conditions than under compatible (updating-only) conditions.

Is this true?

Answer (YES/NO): NO